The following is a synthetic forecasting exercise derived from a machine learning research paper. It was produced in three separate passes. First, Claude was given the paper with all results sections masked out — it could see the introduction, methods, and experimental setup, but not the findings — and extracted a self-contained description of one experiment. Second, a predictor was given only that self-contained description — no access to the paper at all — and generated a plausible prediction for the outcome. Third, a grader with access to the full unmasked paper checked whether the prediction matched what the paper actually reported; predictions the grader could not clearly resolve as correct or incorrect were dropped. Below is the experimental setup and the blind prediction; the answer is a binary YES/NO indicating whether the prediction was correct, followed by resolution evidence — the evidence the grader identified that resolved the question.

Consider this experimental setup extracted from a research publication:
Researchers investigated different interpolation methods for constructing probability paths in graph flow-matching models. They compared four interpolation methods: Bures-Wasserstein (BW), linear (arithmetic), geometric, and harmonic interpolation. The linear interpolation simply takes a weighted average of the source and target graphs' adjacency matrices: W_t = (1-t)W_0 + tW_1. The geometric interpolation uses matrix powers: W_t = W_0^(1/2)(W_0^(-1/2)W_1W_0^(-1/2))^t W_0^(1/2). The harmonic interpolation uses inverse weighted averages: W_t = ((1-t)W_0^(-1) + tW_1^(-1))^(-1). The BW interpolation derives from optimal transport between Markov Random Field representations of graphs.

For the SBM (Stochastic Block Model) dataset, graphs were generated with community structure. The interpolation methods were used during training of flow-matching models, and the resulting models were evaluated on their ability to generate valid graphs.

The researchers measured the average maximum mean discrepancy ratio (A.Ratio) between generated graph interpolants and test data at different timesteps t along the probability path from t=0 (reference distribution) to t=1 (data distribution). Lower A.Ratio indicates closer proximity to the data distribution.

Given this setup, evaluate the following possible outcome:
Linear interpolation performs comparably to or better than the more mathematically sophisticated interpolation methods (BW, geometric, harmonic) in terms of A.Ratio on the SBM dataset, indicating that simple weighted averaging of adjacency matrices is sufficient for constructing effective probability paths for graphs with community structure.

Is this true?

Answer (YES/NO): NO